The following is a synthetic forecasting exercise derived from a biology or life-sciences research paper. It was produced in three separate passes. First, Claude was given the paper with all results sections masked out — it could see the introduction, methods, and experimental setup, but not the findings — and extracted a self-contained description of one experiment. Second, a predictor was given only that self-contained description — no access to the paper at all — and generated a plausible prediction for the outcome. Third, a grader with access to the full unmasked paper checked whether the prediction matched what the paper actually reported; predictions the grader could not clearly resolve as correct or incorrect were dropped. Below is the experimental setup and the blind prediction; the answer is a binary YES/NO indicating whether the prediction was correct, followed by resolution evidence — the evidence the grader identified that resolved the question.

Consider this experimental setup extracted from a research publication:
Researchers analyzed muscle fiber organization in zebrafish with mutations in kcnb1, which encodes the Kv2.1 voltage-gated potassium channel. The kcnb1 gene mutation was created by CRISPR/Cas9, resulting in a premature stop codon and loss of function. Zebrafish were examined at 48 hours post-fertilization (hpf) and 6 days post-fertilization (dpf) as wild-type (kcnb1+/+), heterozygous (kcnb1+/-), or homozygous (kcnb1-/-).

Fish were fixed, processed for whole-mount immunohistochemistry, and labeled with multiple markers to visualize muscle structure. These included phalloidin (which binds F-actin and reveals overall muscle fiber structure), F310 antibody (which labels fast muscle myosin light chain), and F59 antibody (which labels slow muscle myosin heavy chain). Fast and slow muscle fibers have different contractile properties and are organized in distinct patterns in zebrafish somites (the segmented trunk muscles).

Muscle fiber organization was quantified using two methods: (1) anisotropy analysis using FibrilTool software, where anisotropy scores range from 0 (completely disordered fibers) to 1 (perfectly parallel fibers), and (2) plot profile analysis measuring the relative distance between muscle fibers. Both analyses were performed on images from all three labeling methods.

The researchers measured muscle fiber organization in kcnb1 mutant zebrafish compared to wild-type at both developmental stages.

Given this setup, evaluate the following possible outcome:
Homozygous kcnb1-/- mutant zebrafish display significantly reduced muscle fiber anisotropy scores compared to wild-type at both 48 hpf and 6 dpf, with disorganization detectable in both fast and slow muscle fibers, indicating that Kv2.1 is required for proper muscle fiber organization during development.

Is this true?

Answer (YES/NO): NO